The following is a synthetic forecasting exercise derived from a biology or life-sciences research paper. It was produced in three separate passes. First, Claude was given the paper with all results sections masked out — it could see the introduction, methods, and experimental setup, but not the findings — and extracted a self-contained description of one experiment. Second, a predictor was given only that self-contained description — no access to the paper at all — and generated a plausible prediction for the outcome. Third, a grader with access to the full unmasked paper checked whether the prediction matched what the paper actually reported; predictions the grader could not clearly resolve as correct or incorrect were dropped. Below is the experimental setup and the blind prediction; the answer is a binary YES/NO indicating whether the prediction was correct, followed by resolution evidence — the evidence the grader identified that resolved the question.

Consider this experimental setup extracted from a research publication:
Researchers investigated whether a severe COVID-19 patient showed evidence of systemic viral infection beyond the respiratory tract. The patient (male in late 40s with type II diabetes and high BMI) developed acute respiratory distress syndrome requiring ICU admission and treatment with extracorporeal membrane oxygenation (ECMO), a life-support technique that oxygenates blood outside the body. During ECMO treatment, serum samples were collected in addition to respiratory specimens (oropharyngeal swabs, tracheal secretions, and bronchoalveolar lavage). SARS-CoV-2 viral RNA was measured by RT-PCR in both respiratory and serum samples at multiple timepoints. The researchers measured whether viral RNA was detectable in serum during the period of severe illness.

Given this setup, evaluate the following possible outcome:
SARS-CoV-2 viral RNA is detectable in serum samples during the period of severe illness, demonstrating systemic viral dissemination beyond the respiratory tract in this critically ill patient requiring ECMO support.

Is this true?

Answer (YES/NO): YES